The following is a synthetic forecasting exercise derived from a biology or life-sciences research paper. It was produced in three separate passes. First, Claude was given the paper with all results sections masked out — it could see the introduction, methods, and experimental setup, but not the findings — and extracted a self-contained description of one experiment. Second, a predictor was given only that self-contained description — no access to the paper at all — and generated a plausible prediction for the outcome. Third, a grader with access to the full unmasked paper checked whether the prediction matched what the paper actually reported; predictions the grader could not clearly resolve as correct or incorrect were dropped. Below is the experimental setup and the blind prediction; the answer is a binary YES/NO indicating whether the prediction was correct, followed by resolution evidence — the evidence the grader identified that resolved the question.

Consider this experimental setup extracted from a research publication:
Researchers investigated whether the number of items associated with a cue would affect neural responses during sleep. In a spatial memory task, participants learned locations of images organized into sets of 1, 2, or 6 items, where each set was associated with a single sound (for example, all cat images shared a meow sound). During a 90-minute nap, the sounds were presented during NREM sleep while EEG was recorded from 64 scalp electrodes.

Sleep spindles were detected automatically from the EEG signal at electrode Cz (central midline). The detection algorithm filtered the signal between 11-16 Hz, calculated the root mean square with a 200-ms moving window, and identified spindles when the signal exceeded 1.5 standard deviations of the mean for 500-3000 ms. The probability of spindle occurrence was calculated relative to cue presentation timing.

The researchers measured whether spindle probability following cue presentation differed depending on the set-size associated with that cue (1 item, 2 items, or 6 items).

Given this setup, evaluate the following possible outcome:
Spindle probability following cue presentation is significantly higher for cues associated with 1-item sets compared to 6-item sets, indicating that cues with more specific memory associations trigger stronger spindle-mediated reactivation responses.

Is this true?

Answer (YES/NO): NO